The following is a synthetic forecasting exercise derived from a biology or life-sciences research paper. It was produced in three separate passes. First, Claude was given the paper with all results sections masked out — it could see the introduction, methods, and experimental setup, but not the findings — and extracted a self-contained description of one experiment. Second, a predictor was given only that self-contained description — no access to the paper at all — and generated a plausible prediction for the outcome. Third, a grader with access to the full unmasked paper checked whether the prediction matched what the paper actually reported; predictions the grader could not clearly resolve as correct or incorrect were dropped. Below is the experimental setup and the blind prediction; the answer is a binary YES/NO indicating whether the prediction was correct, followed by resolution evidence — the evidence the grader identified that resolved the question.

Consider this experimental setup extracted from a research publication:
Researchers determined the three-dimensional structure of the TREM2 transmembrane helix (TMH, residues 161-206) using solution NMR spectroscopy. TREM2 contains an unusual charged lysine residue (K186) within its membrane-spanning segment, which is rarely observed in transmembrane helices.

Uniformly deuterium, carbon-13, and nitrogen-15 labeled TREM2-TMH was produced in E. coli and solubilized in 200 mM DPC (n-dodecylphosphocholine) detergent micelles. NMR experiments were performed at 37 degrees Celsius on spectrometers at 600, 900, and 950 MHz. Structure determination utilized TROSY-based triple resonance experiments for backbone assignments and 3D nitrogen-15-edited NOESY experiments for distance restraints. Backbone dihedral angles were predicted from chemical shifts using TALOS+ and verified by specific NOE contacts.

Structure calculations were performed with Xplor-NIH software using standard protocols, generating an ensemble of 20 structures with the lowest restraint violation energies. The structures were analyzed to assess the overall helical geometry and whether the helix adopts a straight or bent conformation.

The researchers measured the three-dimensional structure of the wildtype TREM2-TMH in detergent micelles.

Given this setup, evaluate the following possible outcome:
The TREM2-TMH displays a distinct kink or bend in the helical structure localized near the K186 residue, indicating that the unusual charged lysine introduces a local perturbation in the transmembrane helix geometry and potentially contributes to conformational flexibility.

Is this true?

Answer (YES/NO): YES